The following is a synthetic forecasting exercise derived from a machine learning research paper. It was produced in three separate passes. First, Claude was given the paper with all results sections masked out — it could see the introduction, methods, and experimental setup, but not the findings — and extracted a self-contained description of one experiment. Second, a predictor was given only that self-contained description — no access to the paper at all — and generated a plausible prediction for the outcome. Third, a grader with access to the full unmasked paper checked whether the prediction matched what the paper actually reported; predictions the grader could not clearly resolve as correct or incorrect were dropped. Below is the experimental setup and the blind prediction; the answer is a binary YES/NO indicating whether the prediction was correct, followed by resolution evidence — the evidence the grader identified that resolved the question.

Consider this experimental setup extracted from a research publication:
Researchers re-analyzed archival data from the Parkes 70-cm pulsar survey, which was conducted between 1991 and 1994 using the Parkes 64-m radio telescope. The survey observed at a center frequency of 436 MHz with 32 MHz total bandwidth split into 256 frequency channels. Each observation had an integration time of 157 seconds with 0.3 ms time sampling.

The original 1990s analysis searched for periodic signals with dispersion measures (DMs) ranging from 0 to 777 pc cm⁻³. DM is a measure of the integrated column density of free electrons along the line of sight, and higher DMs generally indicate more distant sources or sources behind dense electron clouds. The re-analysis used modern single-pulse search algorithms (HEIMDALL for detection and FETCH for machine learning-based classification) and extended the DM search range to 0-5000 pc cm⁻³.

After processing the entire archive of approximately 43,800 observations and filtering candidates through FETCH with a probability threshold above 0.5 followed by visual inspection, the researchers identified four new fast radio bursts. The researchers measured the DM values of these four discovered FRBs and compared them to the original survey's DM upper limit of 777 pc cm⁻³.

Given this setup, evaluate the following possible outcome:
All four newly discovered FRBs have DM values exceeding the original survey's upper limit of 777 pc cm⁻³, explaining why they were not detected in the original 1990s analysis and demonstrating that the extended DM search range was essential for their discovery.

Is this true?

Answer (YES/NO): NO